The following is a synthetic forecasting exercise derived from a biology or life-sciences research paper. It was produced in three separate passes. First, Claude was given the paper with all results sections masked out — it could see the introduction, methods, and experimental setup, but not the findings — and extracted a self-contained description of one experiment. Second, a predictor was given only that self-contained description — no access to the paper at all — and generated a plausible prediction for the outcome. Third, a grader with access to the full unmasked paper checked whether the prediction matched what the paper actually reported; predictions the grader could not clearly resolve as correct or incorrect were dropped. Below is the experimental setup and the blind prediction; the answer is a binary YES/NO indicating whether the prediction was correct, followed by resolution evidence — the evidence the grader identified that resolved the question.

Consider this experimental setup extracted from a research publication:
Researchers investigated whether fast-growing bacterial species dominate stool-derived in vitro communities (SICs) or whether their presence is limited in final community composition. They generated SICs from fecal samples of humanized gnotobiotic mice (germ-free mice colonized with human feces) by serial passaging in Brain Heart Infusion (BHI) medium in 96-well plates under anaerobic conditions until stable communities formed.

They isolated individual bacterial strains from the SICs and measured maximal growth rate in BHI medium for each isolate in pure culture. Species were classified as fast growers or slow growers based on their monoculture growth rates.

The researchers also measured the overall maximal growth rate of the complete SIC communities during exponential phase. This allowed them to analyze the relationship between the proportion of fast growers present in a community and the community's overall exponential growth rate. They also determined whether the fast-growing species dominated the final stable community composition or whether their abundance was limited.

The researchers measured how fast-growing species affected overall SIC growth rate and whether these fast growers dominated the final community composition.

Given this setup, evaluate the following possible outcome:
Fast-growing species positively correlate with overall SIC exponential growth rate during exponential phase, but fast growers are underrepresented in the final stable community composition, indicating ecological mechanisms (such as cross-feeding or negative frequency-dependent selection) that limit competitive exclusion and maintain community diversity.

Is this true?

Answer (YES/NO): YES